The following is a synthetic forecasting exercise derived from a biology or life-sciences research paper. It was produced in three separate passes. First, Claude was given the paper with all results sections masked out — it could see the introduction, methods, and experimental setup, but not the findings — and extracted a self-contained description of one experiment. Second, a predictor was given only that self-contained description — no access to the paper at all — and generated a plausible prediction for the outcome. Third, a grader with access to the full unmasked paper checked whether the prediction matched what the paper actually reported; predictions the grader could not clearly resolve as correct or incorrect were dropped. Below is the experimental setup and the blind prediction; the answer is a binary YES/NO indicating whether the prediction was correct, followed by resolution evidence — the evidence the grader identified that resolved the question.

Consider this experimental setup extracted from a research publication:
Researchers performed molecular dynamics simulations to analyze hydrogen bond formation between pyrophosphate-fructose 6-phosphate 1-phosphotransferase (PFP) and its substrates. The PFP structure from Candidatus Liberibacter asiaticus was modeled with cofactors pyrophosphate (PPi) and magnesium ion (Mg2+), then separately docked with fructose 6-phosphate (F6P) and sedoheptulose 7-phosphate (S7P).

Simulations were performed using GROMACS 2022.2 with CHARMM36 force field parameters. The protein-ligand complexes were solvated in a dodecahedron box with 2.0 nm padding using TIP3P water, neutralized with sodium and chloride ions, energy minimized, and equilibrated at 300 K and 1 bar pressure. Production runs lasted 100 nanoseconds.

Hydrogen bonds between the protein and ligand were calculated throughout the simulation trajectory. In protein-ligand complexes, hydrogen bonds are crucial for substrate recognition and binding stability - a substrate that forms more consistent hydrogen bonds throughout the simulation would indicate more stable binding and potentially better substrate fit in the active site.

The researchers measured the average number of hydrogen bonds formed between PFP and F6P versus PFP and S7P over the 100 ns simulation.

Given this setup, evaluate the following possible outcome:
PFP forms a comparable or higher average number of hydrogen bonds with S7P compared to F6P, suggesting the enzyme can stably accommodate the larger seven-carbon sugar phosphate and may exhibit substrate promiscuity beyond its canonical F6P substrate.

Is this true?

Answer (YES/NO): YES